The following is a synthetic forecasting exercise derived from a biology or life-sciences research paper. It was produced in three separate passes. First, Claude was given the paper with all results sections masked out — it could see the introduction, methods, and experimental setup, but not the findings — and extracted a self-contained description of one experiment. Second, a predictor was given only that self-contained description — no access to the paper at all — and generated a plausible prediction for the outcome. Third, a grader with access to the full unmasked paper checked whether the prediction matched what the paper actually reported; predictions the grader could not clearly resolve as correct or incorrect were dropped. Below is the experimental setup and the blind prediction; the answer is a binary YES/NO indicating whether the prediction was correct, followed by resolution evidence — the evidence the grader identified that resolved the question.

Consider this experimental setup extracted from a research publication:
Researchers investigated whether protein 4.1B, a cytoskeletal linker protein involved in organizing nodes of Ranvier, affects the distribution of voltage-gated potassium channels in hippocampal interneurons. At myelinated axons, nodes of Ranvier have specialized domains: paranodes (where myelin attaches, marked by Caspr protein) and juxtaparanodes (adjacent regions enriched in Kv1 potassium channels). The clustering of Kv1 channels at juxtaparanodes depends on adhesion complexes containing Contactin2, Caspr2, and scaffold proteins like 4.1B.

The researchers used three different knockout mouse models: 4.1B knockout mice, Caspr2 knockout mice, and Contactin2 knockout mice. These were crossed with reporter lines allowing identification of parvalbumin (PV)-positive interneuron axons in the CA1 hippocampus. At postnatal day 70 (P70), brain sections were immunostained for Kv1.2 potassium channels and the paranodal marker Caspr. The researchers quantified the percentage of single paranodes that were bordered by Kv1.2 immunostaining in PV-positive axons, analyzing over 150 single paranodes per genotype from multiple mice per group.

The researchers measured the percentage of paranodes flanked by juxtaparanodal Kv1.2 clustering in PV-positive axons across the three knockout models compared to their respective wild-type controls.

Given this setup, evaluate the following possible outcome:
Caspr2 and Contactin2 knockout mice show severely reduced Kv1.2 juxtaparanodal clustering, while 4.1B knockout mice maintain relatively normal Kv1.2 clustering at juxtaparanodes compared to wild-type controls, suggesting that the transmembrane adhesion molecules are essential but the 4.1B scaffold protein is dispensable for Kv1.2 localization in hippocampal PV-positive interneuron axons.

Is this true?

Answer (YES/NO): NO